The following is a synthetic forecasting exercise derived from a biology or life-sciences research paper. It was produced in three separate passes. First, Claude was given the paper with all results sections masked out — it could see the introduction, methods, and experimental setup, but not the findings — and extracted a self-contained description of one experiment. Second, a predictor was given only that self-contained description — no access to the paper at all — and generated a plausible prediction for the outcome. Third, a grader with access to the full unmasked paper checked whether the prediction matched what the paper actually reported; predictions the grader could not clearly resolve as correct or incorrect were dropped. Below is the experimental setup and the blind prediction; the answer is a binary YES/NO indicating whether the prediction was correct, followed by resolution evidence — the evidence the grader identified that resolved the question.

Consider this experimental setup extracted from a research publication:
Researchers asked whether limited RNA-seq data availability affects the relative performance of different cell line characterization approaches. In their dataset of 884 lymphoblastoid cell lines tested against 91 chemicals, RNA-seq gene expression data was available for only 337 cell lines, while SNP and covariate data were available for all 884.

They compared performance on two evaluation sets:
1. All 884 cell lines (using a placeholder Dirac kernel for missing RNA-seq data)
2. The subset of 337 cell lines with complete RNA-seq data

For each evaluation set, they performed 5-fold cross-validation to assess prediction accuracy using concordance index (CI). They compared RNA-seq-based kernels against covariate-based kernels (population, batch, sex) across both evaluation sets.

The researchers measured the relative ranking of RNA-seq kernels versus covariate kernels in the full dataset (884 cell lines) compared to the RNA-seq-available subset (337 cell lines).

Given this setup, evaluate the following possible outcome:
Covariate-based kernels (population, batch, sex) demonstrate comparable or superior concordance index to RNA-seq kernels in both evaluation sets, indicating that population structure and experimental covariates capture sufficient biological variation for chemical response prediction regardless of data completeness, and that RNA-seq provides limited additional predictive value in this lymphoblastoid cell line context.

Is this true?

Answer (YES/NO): NO